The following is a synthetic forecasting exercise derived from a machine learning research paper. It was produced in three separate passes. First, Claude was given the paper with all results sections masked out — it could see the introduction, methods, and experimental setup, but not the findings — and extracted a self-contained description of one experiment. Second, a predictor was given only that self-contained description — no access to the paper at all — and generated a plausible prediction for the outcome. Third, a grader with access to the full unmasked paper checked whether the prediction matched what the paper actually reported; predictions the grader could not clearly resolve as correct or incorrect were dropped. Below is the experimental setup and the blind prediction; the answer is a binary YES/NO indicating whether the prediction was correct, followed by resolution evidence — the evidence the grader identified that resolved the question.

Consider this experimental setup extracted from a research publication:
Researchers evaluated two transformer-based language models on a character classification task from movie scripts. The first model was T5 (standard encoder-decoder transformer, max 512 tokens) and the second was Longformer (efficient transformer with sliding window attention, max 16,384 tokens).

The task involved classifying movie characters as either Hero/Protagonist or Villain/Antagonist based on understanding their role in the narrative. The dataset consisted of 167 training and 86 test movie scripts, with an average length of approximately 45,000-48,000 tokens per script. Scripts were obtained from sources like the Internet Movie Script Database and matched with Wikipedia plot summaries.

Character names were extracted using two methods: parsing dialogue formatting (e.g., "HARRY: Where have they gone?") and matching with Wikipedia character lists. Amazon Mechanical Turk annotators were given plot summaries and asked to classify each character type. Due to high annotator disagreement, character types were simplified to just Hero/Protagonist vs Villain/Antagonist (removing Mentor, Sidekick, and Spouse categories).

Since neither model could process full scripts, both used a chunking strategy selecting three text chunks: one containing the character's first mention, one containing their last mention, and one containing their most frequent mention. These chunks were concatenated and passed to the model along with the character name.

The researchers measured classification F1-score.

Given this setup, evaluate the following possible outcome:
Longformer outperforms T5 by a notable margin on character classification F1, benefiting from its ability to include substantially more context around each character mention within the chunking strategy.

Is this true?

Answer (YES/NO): YES